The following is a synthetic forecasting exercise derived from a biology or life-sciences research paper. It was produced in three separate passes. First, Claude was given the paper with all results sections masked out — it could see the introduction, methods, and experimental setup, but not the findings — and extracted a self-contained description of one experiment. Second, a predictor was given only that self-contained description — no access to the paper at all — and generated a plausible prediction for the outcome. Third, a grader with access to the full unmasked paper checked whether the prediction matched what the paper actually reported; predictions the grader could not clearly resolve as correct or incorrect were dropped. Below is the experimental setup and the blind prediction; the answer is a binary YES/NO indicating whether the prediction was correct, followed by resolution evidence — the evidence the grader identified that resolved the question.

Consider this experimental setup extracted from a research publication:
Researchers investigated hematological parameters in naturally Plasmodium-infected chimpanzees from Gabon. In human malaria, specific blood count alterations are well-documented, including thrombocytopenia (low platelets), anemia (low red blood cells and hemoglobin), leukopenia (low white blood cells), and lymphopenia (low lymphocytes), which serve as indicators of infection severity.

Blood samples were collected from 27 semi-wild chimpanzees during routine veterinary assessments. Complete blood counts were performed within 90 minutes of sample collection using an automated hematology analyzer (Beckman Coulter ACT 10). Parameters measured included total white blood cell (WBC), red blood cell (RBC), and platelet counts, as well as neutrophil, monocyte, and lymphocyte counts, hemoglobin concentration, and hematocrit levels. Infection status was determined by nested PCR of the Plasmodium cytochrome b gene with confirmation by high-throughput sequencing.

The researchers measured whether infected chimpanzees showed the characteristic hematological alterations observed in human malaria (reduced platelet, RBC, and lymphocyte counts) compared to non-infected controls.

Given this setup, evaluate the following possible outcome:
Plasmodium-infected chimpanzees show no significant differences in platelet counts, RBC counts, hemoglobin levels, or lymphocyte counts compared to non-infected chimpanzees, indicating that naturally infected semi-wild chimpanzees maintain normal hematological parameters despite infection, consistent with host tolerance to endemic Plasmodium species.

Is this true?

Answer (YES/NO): YES